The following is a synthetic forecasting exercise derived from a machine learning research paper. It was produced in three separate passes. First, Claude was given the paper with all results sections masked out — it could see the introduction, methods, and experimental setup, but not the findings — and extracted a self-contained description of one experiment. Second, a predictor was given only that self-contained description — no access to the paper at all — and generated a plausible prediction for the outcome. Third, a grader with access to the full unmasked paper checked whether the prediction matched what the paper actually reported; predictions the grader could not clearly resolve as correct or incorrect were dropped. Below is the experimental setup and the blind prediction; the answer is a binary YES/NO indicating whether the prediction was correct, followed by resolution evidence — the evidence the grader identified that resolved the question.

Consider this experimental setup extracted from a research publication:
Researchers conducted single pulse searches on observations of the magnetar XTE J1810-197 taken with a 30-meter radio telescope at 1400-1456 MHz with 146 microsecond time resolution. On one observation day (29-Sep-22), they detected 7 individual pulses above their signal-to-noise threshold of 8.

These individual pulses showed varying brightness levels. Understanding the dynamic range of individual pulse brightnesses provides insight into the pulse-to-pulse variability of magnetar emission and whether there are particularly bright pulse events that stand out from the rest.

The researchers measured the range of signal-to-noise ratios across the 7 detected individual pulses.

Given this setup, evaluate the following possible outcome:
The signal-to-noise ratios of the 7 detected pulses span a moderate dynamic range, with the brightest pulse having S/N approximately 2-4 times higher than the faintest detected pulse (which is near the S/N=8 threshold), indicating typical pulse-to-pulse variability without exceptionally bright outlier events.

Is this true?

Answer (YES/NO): YES